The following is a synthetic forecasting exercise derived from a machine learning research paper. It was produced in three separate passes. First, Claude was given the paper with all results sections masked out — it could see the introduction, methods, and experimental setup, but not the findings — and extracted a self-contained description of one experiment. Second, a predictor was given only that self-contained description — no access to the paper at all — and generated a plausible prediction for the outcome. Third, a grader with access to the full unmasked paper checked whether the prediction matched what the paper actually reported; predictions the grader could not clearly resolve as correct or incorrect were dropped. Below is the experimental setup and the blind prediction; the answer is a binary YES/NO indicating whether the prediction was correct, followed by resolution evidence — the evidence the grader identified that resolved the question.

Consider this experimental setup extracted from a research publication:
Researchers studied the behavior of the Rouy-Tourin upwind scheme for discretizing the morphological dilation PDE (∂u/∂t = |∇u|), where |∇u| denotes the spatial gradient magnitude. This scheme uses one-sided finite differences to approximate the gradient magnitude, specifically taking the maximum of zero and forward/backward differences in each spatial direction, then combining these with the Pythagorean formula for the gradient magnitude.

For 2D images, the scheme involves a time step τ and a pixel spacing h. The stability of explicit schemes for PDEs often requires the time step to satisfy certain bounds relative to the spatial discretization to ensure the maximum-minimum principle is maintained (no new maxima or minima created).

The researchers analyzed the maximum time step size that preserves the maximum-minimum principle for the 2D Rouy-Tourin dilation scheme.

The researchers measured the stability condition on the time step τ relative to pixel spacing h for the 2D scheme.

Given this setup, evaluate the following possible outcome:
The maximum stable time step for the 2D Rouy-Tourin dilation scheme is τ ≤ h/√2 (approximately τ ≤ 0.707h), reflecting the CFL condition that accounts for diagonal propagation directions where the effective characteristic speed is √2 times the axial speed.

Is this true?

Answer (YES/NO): YES